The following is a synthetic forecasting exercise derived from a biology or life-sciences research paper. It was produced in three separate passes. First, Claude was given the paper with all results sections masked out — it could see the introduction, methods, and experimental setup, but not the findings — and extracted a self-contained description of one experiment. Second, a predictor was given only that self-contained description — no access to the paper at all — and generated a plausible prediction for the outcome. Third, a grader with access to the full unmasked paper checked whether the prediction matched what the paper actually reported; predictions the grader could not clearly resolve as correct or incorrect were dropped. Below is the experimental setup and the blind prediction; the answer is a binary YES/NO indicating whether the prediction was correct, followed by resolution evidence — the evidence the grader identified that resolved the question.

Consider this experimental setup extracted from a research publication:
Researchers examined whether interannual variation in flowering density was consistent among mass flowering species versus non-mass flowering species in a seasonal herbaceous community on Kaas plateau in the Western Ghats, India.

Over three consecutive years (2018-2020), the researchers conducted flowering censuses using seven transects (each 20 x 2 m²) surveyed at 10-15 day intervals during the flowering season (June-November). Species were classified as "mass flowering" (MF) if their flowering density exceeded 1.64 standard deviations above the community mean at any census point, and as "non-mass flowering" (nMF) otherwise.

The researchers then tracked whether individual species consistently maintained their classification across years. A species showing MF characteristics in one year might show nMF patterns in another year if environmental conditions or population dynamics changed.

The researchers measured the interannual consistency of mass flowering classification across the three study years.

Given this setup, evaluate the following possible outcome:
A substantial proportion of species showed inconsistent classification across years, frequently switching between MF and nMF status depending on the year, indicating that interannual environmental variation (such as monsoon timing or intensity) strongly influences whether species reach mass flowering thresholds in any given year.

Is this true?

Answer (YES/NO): YES